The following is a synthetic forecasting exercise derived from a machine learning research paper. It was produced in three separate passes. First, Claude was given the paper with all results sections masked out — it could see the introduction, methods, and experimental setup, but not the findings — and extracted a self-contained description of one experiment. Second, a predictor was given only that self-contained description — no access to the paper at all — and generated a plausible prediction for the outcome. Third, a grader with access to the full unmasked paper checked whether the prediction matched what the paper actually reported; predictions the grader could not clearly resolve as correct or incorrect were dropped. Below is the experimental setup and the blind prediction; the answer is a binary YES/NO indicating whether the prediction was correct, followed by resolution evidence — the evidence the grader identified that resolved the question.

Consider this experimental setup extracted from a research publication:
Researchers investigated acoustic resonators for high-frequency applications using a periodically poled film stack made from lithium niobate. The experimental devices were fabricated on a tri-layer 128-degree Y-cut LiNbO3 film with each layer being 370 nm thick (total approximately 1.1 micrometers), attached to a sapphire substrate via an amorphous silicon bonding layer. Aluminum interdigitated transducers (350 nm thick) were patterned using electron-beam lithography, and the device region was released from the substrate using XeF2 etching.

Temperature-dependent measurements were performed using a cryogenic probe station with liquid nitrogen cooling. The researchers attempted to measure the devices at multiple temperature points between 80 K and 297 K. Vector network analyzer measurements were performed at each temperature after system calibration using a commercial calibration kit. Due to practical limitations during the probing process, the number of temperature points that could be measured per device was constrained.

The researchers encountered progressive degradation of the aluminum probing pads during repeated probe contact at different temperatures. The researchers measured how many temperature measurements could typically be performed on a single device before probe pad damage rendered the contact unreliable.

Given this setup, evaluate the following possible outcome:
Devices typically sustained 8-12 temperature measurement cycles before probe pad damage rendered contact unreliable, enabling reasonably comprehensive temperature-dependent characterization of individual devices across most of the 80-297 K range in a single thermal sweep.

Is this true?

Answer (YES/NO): NO